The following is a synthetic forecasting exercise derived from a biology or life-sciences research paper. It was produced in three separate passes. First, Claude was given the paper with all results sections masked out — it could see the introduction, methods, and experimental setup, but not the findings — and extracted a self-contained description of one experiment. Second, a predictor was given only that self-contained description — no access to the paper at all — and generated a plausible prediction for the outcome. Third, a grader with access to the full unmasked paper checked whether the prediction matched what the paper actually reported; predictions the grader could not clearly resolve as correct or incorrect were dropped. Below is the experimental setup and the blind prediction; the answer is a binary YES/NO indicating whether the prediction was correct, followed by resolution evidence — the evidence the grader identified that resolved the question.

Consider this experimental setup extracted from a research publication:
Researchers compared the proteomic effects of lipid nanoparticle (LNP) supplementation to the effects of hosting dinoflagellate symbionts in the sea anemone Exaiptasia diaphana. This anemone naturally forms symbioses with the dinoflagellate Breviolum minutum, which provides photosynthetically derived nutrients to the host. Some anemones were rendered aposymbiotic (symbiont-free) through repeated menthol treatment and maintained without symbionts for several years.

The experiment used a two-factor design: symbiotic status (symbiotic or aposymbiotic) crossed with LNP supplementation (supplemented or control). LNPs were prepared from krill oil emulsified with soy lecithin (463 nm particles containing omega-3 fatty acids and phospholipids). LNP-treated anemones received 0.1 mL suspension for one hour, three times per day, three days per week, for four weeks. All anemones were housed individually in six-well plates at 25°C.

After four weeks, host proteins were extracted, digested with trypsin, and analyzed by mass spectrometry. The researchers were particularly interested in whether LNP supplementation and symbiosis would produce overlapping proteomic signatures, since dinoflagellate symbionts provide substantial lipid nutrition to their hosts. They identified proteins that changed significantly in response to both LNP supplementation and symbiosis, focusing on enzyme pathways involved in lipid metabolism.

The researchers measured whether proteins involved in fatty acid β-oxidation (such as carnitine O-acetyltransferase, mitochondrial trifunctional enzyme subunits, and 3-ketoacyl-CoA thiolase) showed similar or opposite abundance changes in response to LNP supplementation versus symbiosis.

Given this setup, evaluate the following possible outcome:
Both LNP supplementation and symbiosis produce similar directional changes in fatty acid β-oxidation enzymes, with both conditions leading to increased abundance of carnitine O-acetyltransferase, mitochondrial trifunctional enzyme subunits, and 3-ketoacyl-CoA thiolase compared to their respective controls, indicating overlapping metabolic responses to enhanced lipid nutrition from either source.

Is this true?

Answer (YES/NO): YES